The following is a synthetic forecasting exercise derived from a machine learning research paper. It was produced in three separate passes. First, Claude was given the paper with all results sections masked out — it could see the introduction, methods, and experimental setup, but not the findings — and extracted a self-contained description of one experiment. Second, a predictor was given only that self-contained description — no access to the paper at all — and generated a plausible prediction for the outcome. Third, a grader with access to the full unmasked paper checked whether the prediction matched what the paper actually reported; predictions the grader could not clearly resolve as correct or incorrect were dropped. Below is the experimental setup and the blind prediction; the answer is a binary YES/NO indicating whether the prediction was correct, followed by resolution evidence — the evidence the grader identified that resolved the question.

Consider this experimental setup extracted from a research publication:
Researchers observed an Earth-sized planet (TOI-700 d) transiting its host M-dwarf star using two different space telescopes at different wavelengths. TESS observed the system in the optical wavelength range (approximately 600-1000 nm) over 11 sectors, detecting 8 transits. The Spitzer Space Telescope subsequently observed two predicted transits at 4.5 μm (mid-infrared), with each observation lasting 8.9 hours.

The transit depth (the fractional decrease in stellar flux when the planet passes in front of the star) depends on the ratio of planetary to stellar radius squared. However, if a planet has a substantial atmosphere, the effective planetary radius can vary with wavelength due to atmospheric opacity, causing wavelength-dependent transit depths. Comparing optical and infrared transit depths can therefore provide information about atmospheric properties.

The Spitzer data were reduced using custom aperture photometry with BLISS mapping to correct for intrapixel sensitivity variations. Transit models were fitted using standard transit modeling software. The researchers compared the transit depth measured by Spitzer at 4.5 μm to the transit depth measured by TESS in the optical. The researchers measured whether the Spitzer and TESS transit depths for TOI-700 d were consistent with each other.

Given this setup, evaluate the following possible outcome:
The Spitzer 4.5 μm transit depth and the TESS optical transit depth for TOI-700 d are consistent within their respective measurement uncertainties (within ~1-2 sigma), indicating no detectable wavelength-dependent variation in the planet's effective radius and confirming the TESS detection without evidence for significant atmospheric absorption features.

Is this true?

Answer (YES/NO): YES